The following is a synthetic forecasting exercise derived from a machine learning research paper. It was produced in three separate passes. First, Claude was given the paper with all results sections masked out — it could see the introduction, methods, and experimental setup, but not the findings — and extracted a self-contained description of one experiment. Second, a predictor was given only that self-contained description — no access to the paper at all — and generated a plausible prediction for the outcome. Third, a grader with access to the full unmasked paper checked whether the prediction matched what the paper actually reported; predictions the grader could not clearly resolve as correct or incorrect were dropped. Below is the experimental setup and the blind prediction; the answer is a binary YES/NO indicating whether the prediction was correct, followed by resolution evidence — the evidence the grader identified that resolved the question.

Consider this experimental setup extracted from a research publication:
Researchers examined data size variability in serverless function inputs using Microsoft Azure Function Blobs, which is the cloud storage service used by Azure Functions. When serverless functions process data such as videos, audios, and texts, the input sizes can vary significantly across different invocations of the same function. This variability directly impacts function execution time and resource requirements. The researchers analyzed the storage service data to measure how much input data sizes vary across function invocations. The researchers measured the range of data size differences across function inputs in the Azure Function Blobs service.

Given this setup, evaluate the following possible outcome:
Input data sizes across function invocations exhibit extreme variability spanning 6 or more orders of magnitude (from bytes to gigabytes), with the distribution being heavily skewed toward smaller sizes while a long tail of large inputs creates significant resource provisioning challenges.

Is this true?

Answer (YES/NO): NO